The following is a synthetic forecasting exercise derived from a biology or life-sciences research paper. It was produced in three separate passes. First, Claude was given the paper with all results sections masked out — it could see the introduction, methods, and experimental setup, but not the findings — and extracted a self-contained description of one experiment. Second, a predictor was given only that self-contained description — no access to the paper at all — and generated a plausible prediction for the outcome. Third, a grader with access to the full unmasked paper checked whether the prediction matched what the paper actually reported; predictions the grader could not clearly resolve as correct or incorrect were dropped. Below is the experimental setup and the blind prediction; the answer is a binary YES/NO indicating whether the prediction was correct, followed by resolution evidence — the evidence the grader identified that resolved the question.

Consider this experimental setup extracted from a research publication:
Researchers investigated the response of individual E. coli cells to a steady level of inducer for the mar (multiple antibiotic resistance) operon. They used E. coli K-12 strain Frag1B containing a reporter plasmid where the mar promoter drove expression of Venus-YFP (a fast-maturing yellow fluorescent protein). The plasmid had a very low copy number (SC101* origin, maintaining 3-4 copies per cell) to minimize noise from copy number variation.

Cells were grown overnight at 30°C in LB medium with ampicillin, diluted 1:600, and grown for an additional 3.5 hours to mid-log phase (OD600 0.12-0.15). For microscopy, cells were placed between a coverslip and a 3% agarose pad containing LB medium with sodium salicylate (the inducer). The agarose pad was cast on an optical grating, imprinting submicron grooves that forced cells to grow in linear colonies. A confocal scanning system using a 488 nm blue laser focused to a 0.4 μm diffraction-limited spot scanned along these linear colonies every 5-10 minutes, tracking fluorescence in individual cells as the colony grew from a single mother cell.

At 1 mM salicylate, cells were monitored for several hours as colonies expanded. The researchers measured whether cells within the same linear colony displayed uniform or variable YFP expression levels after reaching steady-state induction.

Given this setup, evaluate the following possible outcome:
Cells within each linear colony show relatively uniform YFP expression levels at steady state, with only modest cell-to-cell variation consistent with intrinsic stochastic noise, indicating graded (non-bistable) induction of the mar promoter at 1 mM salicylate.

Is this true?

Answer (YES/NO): NO